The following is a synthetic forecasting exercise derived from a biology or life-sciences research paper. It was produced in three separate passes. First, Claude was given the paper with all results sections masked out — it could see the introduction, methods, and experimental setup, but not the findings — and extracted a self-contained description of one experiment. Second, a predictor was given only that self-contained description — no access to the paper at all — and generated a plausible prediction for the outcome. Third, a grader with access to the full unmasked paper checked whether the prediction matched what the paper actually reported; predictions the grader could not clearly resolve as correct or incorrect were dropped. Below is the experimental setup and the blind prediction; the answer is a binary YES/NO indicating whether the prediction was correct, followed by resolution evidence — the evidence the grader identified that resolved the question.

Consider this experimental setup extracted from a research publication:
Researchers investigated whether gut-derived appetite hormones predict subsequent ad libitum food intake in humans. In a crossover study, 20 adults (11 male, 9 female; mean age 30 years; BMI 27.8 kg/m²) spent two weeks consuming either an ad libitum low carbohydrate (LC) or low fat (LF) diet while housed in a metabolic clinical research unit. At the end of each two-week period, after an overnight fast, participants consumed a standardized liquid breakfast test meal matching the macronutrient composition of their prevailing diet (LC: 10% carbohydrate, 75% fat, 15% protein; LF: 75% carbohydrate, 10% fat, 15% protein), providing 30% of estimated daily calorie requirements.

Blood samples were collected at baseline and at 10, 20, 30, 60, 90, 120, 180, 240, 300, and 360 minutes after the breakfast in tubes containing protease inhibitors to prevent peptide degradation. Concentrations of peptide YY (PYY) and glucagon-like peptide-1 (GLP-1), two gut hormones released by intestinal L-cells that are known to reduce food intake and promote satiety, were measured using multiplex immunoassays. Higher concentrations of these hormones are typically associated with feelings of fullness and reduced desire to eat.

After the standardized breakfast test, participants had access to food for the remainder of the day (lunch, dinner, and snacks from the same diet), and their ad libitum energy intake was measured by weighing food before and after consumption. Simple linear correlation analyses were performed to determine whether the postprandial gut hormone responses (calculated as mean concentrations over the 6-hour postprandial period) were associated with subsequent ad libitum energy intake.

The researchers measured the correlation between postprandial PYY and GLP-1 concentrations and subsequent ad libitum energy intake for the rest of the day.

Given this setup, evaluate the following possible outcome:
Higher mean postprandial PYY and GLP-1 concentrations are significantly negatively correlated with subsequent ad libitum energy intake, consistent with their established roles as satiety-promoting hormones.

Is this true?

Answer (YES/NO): NO